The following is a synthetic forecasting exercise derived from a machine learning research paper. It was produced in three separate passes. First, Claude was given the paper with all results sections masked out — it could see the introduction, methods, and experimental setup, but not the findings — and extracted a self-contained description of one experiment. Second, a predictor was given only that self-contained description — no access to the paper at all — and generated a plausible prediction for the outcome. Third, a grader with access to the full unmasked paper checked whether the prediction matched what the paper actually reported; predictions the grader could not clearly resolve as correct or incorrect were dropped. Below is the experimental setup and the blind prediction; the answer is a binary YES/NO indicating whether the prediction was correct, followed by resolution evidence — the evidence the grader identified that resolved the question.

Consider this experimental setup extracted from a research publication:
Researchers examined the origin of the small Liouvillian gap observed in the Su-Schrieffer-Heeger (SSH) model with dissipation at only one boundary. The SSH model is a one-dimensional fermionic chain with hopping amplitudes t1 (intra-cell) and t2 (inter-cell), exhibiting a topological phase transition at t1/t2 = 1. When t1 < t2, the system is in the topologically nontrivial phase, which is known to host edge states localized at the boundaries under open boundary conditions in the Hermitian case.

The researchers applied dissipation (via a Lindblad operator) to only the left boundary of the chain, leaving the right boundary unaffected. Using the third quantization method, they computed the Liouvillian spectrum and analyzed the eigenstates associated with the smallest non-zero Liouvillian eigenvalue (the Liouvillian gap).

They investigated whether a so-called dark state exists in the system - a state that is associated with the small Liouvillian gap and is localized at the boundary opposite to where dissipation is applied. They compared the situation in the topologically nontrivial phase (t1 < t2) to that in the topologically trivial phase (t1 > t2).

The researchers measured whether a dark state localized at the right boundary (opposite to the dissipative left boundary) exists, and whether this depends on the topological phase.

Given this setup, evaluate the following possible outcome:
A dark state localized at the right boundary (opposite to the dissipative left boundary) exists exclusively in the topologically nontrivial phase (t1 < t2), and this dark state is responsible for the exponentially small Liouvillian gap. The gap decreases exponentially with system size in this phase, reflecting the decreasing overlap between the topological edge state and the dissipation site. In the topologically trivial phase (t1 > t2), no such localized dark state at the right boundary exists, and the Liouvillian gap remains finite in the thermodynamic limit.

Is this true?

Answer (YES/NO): NO